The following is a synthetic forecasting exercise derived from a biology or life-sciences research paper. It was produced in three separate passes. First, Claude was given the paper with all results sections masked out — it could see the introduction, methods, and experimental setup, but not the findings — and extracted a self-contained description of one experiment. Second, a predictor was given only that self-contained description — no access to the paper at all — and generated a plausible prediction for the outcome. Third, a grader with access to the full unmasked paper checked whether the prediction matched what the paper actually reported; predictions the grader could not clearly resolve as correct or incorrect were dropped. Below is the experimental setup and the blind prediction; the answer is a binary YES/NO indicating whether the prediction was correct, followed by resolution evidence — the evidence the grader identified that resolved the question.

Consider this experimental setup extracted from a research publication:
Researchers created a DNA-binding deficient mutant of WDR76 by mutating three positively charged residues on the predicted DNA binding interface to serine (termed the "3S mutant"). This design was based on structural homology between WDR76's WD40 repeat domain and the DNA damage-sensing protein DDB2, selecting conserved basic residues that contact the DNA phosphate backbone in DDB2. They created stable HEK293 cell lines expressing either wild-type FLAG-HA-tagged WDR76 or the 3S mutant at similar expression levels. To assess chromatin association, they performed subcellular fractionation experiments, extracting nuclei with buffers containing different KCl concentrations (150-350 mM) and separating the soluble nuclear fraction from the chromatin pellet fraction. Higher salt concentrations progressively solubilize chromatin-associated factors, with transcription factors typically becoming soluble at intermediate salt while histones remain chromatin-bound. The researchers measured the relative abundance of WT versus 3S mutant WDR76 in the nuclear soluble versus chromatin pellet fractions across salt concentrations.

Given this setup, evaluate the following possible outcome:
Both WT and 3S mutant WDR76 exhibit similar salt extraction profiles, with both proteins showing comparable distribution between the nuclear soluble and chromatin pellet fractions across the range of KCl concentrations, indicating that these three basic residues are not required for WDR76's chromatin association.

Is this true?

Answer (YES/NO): NO